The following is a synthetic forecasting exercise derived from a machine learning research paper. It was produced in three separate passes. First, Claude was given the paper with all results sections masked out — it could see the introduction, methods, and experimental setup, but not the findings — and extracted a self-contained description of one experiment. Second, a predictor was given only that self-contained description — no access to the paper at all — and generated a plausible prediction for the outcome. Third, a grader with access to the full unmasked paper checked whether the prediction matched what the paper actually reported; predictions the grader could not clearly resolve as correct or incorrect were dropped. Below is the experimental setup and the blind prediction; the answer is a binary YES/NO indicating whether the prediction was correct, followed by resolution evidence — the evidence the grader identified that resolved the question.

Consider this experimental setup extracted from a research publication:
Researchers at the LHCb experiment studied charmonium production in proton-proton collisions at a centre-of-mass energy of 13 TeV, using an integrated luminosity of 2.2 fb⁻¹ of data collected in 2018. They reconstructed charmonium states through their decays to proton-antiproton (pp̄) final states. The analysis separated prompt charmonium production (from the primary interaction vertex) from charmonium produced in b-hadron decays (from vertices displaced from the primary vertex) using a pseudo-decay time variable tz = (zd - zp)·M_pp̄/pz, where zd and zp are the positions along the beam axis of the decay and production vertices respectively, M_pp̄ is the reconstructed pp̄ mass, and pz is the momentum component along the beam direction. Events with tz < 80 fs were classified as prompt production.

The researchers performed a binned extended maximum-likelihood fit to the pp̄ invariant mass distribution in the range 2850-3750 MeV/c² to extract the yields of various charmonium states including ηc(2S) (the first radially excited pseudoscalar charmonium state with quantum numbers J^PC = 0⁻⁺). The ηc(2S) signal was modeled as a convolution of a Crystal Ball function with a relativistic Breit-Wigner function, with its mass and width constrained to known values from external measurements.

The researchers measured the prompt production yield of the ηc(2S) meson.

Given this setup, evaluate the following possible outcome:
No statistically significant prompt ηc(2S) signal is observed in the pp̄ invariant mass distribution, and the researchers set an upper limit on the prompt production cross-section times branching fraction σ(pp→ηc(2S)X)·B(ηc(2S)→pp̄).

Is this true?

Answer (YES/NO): YES